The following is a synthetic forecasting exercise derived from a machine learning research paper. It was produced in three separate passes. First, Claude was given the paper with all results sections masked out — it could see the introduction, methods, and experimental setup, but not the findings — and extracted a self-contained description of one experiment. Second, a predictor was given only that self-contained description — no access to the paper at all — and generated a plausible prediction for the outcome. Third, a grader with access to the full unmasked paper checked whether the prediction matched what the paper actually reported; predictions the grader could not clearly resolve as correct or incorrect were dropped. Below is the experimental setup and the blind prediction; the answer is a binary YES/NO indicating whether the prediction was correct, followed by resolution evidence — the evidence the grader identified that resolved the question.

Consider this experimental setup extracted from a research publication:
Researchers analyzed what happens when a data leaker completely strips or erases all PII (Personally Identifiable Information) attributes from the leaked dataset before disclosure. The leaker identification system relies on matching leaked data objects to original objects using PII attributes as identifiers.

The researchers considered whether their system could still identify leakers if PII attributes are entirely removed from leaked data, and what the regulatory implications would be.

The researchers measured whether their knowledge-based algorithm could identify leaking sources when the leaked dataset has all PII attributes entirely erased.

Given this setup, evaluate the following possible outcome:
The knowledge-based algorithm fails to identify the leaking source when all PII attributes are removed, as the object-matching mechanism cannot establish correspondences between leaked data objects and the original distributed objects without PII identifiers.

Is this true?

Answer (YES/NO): YES